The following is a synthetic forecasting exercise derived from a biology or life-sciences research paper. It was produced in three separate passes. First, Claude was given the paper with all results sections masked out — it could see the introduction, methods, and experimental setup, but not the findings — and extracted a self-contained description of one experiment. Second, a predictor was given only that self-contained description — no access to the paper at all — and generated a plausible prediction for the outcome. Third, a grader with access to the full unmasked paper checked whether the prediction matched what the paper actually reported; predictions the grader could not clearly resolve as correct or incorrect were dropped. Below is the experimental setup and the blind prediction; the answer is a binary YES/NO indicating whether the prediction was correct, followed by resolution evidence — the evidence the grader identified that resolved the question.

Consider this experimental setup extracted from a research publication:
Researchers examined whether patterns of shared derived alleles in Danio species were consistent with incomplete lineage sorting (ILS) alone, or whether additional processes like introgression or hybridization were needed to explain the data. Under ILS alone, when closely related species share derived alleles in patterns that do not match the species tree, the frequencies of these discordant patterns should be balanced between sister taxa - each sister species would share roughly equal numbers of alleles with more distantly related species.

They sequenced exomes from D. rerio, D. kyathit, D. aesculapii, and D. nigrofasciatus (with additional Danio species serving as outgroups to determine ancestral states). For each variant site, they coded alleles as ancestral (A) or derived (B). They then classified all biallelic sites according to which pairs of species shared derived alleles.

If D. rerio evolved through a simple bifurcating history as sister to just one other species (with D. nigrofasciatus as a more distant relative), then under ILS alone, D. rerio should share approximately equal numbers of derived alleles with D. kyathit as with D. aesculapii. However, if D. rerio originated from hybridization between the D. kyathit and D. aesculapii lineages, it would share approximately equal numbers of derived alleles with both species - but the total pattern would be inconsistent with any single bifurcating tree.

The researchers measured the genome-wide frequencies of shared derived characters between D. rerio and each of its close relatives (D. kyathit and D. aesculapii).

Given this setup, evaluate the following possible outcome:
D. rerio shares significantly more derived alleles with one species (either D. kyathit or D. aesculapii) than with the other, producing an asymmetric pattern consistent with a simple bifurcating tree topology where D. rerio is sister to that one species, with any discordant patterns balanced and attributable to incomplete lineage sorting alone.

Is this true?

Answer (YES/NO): NO